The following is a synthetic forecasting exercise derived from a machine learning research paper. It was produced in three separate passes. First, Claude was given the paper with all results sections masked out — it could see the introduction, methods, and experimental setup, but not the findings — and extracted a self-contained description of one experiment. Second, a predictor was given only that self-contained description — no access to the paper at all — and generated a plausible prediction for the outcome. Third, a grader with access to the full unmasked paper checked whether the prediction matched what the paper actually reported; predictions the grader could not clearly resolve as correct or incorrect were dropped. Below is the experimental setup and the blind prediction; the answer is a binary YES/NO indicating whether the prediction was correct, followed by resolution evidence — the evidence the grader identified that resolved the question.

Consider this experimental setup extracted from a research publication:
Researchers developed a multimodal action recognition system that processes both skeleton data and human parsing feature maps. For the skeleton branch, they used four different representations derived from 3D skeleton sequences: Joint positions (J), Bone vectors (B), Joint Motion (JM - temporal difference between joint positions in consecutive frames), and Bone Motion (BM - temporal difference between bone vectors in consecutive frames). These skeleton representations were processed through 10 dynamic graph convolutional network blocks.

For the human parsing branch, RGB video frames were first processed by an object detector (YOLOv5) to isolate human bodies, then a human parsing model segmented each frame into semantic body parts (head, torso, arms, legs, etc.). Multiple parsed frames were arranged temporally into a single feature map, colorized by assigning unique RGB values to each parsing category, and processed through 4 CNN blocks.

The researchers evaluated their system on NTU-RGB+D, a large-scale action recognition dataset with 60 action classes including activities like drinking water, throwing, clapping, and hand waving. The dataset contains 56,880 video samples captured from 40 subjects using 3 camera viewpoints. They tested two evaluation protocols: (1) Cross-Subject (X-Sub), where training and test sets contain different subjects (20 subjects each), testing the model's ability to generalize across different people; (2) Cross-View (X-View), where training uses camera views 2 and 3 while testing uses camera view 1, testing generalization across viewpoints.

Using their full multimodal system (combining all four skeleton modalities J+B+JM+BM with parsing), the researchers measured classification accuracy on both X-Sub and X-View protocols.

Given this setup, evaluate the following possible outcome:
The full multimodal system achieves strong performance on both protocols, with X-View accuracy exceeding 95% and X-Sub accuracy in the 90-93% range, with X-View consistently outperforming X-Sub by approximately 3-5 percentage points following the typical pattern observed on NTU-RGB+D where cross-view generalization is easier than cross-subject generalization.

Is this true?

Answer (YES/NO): NO